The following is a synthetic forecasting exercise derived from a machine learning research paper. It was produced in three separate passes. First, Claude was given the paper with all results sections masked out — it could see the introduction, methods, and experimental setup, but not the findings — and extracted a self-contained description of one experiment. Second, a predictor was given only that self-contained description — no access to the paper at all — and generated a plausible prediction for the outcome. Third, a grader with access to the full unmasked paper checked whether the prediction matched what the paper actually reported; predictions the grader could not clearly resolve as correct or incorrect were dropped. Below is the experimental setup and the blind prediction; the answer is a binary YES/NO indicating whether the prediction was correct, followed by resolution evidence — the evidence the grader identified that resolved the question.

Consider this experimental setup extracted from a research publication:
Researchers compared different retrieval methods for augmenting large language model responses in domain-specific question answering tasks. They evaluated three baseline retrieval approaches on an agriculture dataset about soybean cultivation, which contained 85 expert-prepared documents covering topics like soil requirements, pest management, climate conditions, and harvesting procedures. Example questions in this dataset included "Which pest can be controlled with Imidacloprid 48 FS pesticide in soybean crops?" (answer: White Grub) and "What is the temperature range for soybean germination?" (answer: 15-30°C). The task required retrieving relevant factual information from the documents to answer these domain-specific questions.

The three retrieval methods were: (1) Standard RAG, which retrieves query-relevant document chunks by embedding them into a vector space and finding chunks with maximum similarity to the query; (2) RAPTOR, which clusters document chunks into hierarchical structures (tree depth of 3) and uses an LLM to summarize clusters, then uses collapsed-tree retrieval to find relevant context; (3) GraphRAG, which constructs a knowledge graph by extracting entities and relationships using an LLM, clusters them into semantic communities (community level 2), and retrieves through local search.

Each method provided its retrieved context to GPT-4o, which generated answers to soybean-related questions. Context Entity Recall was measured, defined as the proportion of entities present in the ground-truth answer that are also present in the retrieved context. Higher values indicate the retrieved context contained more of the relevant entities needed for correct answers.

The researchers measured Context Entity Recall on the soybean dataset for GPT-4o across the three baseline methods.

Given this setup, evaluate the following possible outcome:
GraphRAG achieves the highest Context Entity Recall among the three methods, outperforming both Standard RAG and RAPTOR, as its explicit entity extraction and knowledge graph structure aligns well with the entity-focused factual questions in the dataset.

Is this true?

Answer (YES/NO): NO